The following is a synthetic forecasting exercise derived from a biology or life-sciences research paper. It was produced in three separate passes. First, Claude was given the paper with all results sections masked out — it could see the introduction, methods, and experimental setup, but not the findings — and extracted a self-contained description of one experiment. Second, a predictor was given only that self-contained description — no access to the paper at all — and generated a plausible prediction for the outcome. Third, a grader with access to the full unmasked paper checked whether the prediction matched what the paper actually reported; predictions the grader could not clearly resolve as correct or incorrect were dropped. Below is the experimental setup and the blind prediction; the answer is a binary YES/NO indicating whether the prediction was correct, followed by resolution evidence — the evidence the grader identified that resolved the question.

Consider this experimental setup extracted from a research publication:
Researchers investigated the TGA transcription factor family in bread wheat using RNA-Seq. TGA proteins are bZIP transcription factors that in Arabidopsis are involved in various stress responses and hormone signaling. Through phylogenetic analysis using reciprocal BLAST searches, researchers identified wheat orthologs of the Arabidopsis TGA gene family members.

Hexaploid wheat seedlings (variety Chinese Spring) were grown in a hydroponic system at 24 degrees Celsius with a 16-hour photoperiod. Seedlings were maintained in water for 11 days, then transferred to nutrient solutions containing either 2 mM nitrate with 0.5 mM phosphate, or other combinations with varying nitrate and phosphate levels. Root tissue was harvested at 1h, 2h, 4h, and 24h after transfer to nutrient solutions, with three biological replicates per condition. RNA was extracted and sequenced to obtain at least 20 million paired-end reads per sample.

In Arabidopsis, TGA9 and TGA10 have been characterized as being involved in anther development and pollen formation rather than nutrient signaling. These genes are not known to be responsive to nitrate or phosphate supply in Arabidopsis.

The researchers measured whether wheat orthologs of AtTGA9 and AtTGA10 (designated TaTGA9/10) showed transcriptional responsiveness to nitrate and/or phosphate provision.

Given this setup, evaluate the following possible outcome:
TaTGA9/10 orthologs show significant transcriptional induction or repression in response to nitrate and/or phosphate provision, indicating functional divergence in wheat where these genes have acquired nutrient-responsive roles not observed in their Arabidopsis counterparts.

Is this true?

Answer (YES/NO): YES